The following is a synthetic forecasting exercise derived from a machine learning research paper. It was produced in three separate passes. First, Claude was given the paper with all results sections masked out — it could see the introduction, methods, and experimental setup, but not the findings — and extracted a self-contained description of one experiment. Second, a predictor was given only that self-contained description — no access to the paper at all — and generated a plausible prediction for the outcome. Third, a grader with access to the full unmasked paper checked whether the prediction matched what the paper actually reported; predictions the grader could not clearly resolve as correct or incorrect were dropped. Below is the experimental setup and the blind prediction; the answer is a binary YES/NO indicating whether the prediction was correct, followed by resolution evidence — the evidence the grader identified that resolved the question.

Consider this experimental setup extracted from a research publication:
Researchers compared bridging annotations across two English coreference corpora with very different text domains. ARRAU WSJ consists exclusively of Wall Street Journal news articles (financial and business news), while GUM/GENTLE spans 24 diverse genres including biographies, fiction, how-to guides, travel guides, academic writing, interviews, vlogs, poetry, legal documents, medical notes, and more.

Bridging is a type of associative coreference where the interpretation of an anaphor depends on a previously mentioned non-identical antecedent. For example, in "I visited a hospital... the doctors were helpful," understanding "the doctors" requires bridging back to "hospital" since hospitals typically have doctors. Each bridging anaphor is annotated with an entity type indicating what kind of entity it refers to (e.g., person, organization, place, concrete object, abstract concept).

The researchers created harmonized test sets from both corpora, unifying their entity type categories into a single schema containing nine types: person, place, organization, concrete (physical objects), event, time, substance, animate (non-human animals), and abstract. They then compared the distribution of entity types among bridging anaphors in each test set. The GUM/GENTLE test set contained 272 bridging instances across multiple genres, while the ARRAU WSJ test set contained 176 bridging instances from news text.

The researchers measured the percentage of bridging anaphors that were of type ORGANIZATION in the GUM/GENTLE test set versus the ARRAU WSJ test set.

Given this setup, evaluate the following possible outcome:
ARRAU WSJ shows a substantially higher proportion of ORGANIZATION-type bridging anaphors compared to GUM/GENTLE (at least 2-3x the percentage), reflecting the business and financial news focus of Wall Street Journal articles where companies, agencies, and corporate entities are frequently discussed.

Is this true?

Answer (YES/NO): YES